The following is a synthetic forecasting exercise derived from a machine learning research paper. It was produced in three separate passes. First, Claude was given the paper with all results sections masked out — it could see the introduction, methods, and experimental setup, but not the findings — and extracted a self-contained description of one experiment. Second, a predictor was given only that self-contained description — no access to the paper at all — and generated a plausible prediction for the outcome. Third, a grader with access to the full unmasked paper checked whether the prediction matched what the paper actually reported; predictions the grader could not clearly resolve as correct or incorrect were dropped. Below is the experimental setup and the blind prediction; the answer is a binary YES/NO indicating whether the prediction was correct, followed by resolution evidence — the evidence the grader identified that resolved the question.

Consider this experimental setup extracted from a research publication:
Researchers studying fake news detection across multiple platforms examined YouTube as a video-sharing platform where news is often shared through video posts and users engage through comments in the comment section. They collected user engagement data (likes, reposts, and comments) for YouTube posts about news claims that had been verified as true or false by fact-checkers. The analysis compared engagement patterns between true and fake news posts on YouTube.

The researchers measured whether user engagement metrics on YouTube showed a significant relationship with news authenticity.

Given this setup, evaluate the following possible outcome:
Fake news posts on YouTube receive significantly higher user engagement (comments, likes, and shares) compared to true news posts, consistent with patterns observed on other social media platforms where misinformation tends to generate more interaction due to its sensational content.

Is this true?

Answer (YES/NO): YES